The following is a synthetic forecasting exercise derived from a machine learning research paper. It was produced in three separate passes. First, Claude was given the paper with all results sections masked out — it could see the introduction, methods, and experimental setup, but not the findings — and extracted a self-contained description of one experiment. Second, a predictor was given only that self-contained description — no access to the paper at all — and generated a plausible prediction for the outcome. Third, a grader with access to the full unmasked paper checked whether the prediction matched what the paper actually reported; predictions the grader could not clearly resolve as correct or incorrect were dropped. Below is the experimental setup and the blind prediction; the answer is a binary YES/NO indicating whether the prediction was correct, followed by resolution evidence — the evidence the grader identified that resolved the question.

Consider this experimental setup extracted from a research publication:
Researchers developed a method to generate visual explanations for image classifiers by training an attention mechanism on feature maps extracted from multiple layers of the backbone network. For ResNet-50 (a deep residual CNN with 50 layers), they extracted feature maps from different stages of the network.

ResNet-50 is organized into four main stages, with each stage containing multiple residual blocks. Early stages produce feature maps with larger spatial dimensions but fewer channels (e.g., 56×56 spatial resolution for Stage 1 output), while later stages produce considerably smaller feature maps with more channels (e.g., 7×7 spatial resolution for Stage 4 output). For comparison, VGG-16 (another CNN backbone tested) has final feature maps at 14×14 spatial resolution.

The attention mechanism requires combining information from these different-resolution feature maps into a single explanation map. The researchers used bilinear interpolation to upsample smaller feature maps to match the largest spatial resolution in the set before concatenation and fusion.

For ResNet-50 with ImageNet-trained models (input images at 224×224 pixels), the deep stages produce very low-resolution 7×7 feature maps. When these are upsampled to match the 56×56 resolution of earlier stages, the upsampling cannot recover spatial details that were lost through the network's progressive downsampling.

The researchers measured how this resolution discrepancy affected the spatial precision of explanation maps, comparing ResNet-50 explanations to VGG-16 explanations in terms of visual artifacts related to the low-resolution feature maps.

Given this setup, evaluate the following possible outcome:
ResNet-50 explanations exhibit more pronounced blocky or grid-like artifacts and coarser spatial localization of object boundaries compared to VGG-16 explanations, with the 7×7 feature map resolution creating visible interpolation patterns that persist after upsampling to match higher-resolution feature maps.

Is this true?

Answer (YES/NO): NO